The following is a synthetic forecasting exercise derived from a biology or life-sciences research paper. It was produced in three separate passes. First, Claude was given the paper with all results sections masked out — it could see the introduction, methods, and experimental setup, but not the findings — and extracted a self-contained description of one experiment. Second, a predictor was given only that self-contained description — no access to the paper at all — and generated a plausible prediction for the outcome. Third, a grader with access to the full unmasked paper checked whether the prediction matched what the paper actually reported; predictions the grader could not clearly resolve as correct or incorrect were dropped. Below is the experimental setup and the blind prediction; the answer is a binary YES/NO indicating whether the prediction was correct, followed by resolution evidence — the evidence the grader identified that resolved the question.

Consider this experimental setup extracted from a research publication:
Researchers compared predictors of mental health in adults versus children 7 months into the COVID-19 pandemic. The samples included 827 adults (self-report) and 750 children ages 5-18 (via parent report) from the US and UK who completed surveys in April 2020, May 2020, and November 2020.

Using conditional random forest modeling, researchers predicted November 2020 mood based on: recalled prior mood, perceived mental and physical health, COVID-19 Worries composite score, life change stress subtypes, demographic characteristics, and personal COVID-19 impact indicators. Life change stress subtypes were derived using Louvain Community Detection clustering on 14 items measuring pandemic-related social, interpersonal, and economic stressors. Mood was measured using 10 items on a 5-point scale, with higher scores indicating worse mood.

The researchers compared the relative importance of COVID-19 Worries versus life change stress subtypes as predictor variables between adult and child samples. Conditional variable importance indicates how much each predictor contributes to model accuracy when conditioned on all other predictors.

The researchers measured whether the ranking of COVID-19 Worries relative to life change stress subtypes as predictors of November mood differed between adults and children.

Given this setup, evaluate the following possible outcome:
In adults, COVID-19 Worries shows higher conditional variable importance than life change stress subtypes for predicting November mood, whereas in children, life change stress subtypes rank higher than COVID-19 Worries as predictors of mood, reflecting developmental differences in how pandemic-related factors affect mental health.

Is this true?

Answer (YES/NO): YES